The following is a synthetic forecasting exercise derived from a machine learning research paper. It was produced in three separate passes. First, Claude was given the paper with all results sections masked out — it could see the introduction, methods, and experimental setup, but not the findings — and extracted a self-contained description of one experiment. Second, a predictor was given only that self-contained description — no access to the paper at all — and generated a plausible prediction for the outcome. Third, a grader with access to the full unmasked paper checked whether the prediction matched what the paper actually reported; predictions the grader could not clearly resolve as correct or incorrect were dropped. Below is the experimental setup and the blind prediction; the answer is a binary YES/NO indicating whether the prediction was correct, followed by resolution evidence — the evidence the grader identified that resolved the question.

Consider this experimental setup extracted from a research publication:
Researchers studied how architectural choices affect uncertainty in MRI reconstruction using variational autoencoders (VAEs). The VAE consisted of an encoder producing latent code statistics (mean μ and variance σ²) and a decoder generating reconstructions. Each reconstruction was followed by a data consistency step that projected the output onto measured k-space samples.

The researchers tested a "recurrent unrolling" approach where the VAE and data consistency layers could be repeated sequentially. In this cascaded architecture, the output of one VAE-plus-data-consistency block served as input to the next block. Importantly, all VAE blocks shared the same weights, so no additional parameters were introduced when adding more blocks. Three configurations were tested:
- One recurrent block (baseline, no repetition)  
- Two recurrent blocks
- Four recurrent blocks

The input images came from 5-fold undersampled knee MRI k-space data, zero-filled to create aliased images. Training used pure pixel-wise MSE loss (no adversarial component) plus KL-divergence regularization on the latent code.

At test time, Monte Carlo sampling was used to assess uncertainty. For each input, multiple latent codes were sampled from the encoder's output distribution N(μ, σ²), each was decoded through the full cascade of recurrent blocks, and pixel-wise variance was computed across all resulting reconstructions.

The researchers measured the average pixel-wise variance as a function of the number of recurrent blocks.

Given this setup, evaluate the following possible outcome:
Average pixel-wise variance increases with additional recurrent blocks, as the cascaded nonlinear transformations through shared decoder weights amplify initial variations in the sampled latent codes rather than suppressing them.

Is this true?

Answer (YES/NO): NO